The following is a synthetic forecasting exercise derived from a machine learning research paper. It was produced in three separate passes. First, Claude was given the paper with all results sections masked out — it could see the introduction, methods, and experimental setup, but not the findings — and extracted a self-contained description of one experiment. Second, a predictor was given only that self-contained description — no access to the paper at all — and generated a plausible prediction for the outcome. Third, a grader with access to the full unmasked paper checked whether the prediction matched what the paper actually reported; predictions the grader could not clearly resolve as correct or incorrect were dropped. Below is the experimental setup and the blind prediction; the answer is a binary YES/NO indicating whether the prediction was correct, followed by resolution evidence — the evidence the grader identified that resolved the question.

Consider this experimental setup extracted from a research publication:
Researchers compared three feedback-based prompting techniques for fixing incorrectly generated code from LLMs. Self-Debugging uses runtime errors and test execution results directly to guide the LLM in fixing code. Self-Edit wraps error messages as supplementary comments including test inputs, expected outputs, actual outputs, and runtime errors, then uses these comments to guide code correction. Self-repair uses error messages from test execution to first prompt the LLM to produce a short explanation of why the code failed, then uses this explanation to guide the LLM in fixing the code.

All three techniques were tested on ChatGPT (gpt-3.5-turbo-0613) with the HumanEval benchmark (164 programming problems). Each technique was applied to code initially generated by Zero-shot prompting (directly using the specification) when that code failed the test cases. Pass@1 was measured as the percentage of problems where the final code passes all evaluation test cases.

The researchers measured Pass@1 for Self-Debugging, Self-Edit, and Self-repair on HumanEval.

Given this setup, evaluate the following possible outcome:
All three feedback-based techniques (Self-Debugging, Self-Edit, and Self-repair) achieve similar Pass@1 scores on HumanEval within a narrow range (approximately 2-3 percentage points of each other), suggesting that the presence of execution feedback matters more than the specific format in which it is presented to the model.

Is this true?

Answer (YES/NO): NO